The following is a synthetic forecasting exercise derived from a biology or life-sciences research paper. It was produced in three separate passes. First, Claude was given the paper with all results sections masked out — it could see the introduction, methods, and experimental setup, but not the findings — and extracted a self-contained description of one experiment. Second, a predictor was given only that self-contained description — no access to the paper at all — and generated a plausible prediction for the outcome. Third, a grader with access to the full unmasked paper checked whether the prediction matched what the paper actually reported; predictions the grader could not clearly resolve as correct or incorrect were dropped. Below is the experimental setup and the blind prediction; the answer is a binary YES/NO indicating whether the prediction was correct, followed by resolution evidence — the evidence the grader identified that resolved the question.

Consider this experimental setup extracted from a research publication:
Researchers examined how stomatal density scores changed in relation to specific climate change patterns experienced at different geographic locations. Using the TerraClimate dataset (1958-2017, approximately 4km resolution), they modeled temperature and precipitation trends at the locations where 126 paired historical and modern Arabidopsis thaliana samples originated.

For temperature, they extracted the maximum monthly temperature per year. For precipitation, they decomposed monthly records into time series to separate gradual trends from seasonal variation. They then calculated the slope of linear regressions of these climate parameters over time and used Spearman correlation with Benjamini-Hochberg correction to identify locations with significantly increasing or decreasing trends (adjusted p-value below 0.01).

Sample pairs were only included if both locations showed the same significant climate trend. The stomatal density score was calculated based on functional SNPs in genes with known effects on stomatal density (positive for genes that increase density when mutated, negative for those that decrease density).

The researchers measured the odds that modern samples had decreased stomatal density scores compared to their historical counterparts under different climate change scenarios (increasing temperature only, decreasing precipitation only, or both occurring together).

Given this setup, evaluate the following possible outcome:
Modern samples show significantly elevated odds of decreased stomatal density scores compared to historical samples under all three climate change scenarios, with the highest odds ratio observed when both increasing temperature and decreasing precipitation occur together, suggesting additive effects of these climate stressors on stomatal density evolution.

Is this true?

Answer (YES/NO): NO